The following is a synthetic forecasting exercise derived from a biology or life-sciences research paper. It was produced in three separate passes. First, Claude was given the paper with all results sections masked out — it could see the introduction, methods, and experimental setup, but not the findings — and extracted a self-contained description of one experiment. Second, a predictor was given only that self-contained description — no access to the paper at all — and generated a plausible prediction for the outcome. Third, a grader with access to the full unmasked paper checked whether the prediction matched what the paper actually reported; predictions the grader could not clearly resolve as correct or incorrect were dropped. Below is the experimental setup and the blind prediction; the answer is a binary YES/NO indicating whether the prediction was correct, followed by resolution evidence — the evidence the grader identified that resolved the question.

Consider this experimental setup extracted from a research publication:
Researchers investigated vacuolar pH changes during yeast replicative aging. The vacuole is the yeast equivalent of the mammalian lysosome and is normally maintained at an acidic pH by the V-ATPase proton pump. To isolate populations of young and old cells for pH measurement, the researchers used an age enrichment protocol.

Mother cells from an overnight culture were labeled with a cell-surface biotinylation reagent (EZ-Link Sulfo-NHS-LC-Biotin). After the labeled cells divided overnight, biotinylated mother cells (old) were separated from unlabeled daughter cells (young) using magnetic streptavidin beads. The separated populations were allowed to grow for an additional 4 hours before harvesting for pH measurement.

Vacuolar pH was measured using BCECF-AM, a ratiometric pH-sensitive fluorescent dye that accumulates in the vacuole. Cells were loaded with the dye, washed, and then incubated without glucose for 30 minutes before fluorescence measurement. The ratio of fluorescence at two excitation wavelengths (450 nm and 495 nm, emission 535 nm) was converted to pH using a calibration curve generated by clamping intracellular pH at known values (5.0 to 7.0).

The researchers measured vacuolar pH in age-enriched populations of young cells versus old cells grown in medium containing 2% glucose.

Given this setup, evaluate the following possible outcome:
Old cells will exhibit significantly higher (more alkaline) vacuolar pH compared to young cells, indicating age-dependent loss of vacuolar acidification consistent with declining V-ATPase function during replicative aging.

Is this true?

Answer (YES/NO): YES